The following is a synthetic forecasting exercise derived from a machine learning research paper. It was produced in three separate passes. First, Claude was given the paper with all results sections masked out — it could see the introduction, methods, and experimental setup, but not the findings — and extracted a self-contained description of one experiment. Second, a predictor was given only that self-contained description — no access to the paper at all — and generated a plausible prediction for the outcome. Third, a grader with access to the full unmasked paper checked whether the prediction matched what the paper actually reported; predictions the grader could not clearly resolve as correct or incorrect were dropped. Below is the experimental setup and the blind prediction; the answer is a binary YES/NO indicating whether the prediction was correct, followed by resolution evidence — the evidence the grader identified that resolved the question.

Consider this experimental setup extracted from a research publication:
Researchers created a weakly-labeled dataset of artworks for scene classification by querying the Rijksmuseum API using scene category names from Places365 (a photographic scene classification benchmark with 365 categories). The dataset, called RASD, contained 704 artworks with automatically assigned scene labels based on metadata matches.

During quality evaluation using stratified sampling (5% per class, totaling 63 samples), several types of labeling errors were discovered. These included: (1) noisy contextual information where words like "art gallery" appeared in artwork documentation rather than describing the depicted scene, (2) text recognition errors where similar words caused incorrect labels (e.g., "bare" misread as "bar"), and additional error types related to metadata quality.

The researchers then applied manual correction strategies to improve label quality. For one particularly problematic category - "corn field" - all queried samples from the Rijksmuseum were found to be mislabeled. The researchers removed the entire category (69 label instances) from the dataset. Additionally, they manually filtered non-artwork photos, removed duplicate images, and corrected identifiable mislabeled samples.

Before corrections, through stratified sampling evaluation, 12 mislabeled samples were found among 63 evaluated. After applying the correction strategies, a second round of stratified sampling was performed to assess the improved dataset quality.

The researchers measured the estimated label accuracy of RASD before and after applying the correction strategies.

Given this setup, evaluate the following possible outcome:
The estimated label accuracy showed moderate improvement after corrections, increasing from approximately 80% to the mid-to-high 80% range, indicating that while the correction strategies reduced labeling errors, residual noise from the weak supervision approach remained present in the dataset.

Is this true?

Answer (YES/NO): NO